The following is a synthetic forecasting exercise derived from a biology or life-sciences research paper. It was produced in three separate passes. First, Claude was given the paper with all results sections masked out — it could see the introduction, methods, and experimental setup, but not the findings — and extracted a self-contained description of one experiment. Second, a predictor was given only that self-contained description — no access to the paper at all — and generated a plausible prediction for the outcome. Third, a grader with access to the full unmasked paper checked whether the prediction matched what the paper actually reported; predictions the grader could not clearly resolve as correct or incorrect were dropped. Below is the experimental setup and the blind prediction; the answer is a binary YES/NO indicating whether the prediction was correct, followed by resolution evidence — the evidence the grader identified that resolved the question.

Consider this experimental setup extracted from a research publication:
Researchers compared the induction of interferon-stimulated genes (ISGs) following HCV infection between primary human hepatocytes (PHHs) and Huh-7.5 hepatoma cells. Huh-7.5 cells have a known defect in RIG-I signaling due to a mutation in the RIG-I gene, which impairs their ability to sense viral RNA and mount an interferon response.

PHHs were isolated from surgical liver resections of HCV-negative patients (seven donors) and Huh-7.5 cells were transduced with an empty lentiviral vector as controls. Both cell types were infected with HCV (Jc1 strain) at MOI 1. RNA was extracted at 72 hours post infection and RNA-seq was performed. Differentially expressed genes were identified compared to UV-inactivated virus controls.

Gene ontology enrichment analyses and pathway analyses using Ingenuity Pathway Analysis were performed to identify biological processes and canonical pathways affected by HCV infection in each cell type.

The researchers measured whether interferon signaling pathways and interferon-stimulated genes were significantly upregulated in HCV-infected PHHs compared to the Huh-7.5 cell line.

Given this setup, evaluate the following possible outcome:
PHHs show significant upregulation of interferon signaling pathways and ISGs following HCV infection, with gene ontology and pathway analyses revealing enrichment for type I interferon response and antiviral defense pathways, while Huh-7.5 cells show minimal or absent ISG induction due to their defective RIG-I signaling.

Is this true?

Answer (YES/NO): YES